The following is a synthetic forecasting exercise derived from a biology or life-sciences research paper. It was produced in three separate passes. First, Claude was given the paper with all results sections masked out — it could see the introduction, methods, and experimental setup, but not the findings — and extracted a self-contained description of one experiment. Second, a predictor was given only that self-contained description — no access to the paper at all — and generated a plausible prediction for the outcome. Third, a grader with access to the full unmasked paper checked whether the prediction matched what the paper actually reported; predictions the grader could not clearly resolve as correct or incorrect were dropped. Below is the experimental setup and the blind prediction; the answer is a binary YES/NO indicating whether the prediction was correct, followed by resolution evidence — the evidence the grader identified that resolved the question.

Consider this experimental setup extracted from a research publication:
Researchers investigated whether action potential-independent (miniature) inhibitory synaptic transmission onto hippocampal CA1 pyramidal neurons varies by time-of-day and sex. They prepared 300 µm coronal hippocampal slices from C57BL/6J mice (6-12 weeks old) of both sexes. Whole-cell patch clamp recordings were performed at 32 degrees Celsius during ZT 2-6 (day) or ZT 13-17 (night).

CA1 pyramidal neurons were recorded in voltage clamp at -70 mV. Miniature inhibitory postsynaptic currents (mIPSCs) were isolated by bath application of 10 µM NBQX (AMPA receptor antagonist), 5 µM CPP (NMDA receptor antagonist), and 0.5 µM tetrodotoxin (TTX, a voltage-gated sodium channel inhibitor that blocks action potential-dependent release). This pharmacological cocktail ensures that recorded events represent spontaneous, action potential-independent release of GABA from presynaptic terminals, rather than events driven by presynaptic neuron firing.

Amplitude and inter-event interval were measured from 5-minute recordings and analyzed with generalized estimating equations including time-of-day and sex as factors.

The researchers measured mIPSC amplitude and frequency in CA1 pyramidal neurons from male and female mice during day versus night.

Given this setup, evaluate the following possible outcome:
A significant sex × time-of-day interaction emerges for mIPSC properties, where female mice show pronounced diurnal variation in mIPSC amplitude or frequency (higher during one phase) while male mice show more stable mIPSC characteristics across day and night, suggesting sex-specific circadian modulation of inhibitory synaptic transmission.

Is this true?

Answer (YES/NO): NO